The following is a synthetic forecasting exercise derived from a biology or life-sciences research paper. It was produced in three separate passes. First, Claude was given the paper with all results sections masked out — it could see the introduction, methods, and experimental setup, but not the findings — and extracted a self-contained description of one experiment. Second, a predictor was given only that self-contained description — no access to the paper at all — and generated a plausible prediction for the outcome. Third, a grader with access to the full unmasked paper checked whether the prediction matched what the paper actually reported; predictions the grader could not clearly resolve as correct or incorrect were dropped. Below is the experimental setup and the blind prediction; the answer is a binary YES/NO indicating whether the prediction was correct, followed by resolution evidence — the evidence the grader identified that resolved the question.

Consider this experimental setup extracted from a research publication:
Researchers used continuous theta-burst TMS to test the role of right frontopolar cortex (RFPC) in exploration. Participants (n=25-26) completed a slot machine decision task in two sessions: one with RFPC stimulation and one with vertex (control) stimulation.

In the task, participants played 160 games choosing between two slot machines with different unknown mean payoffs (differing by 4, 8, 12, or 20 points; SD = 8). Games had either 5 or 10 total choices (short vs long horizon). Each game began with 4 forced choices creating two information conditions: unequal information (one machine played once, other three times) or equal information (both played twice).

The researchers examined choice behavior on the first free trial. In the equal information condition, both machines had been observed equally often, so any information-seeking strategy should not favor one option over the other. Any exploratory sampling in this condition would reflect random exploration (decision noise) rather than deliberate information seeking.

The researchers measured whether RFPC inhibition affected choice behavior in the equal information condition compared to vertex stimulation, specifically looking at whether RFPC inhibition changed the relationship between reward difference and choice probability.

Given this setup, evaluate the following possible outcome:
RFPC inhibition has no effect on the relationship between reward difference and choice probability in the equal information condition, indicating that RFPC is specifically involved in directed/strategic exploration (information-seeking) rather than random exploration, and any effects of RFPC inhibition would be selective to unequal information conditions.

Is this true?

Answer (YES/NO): YES